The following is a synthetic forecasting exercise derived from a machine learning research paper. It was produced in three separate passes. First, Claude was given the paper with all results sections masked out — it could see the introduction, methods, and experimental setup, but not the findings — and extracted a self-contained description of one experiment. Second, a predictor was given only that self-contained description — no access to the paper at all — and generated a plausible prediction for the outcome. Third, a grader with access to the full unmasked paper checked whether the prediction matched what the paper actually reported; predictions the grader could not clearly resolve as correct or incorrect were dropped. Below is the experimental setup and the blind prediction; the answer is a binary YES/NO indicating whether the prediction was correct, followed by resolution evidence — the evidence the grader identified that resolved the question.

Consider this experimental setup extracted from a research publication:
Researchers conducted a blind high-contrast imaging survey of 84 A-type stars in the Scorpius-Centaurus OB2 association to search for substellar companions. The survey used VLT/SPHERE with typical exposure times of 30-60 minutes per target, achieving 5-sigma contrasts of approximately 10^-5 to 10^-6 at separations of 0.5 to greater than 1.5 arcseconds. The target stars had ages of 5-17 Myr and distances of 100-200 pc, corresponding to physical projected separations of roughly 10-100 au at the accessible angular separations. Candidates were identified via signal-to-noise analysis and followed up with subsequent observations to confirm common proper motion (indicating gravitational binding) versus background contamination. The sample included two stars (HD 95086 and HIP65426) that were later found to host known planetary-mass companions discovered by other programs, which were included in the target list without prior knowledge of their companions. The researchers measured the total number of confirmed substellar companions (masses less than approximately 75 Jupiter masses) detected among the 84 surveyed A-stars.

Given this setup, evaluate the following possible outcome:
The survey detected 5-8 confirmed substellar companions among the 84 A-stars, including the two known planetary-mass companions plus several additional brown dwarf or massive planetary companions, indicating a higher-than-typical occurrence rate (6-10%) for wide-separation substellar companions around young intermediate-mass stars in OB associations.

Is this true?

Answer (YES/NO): NO